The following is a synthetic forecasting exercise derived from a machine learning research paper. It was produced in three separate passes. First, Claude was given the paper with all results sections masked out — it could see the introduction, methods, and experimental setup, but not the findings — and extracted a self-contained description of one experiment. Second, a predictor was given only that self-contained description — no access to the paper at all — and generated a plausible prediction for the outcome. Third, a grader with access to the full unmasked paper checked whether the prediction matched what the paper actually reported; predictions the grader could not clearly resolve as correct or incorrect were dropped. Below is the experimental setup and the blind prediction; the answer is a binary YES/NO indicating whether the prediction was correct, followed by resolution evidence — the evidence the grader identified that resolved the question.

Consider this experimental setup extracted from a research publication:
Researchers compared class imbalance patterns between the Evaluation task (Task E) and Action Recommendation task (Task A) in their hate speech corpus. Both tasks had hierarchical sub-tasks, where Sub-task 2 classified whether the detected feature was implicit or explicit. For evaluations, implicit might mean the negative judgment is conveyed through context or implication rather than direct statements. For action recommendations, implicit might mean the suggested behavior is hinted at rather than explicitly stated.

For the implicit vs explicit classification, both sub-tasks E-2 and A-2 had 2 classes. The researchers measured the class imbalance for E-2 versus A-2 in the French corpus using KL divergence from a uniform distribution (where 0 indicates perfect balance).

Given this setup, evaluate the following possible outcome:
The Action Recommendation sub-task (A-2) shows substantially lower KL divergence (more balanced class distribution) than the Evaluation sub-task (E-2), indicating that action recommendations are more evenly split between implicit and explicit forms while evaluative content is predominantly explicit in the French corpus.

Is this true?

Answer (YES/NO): NO